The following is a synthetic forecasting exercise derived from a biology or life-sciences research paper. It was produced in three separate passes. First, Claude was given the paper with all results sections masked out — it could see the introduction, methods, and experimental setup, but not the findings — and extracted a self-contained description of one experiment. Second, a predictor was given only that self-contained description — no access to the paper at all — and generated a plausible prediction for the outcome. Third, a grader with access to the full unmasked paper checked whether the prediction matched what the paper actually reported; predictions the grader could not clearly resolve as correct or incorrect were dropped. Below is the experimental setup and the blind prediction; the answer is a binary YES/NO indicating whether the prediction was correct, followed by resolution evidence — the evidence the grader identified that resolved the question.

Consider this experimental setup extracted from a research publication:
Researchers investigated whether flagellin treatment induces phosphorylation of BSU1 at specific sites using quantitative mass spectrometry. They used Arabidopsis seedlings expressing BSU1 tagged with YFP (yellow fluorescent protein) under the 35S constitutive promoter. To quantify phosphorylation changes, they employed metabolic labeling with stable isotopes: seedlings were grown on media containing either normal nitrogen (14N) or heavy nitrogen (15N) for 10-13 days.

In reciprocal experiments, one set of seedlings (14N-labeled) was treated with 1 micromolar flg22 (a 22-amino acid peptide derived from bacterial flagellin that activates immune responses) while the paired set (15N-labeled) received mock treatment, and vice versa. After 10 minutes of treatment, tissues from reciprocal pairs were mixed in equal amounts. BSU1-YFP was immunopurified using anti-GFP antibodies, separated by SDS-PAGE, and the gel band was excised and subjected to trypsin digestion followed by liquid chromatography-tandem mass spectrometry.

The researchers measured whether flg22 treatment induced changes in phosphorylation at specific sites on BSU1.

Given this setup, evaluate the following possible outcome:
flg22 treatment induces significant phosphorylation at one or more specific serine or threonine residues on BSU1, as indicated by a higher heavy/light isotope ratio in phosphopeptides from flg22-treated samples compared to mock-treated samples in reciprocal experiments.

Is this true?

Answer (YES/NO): YES